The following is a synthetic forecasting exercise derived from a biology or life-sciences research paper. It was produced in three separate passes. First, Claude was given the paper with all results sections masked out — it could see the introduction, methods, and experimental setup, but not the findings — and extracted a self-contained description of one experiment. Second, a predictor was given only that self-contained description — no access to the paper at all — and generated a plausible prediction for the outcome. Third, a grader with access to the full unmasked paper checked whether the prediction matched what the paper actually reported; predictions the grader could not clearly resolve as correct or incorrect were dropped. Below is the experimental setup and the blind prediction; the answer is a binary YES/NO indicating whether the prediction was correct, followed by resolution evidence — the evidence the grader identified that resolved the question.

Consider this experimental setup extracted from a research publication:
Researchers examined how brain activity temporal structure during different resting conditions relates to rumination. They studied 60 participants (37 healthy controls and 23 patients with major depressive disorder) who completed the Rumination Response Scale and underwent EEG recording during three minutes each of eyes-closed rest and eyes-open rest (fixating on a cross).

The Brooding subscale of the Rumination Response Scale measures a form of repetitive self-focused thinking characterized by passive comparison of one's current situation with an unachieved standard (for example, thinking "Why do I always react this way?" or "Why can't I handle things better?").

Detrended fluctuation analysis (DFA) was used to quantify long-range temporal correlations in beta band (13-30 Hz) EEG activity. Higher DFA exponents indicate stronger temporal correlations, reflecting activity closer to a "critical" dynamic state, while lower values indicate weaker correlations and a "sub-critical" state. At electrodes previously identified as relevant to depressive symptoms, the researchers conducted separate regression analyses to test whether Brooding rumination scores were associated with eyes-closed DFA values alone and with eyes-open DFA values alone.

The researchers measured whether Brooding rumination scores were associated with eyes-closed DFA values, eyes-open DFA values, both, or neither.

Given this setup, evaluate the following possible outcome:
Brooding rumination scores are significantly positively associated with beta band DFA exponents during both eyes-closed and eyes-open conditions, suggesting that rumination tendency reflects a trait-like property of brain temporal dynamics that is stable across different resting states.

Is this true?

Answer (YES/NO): NO